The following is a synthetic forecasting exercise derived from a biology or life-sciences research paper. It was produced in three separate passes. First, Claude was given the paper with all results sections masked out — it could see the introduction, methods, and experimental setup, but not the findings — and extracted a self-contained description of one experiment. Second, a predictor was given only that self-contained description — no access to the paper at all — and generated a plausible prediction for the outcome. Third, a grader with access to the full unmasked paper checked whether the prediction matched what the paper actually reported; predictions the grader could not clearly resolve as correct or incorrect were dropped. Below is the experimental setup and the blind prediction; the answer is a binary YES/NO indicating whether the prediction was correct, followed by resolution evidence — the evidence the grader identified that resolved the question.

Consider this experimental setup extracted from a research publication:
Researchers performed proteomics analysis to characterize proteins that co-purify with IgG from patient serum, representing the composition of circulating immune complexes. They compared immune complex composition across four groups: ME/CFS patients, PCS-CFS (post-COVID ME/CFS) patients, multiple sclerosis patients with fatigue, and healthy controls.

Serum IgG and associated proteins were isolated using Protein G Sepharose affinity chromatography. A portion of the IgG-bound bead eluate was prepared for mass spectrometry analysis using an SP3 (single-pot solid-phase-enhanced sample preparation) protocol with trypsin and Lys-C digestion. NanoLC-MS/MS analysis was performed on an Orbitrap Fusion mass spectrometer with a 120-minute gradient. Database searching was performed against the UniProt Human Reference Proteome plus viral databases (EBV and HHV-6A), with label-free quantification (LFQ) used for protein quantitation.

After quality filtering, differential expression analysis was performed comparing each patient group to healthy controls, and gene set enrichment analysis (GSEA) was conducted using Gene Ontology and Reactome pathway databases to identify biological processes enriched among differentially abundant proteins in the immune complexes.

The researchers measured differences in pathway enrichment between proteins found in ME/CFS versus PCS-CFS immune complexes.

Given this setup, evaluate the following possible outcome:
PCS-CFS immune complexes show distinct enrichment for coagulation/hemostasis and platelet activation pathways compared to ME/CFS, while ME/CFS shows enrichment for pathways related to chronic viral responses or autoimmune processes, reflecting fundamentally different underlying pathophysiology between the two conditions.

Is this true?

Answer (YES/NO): NO